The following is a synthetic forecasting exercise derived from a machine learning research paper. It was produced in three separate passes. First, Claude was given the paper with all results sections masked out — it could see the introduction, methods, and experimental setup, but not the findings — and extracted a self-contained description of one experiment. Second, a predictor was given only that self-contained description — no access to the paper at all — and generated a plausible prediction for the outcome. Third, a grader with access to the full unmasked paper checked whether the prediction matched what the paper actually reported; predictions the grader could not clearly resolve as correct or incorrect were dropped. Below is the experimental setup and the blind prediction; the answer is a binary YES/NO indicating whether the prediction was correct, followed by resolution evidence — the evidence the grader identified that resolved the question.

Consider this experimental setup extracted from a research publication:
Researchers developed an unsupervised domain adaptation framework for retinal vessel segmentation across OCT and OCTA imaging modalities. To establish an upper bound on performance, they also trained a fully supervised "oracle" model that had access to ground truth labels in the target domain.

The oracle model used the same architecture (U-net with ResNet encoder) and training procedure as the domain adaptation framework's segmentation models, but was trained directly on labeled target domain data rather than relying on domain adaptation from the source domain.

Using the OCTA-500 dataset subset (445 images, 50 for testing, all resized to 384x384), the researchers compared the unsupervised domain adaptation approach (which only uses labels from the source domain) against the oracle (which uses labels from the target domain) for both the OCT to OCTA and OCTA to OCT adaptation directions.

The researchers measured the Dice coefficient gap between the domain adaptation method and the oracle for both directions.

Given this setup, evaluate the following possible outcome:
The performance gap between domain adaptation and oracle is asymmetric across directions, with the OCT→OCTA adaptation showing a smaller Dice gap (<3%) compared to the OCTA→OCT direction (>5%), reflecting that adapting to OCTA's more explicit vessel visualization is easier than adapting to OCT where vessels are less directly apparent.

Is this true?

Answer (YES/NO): NO